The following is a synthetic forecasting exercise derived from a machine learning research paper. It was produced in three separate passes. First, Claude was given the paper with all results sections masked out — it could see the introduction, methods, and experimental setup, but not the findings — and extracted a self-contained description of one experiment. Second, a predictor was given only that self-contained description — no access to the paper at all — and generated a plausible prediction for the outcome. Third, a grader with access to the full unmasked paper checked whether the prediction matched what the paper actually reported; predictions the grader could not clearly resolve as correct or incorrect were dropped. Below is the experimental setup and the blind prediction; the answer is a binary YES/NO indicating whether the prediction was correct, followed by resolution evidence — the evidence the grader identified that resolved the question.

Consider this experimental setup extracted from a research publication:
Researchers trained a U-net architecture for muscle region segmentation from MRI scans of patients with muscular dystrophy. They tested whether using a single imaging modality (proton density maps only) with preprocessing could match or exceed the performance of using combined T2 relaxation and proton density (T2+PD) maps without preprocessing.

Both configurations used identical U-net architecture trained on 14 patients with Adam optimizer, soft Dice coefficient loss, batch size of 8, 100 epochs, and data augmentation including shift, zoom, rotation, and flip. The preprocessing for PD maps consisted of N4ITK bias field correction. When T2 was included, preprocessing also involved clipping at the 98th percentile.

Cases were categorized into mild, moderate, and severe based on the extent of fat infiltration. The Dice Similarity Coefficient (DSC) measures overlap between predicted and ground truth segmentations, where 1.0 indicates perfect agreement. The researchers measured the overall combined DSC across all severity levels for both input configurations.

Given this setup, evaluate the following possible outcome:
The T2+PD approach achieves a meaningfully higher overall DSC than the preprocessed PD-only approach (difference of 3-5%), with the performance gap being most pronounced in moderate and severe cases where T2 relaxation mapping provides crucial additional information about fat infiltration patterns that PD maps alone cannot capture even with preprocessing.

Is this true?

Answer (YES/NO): NO